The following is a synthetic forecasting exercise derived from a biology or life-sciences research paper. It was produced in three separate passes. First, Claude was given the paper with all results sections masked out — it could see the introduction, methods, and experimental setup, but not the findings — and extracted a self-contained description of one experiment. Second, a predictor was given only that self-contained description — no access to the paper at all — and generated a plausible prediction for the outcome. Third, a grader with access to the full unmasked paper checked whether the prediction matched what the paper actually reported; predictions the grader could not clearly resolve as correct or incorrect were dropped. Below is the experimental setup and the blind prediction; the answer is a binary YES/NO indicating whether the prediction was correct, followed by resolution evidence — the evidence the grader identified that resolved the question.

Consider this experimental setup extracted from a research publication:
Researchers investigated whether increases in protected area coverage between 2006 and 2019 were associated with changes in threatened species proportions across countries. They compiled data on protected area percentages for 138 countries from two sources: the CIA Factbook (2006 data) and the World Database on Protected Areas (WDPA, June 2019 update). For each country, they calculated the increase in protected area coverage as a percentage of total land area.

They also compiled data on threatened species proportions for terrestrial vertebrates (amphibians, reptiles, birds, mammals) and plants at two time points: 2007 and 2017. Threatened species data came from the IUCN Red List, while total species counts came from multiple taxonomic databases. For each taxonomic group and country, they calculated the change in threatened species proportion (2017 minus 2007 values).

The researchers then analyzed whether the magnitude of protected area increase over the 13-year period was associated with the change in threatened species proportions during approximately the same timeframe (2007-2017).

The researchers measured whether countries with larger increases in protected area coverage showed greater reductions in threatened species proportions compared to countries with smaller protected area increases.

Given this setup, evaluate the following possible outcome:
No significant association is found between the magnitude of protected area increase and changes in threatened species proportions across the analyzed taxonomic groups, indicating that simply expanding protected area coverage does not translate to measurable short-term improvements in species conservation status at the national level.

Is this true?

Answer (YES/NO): YES